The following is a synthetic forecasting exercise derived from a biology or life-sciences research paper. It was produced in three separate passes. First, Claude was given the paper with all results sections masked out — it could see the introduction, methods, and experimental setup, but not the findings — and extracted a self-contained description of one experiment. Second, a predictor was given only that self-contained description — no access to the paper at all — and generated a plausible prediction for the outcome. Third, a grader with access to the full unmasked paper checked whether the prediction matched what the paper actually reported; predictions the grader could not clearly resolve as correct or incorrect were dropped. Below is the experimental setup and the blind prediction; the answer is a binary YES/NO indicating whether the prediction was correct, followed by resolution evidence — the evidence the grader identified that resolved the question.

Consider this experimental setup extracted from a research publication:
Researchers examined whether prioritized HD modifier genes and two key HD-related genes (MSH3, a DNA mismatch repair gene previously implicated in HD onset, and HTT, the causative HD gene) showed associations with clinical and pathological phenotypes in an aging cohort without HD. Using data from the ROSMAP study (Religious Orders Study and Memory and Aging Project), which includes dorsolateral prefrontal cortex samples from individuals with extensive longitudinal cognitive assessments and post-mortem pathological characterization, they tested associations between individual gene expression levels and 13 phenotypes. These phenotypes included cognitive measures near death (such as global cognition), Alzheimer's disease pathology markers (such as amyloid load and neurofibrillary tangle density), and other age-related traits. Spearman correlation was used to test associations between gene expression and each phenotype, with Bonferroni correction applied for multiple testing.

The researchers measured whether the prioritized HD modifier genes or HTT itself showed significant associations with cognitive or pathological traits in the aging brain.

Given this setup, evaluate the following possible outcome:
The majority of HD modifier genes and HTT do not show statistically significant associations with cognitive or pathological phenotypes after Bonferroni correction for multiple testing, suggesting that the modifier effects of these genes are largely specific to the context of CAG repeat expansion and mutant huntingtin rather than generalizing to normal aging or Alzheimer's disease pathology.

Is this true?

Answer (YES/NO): YES